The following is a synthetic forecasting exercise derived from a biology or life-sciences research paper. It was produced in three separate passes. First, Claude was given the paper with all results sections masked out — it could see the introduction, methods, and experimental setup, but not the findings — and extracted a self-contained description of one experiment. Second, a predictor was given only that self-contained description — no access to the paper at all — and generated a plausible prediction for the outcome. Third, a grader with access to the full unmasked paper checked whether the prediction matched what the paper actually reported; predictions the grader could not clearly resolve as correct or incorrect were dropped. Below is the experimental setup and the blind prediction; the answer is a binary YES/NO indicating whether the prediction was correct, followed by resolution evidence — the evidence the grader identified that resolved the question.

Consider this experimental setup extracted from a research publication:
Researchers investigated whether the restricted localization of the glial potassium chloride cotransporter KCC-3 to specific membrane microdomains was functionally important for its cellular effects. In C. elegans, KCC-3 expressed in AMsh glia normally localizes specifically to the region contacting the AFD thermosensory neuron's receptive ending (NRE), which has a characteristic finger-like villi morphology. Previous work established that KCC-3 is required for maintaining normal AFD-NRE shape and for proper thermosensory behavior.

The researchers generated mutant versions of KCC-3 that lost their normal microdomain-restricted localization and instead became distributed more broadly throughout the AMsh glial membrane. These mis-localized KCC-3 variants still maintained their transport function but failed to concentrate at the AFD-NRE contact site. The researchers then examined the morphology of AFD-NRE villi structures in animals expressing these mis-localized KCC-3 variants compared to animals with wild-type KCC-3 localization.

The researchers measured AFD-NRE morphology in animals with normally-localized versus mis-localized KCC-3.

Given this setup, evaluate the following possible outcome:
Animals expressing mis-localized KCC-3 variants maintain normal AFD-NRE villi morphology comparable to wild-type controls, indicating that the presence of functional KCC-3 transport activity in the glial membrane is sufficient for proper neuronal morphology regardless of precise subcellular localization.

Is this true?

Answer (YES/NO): NO